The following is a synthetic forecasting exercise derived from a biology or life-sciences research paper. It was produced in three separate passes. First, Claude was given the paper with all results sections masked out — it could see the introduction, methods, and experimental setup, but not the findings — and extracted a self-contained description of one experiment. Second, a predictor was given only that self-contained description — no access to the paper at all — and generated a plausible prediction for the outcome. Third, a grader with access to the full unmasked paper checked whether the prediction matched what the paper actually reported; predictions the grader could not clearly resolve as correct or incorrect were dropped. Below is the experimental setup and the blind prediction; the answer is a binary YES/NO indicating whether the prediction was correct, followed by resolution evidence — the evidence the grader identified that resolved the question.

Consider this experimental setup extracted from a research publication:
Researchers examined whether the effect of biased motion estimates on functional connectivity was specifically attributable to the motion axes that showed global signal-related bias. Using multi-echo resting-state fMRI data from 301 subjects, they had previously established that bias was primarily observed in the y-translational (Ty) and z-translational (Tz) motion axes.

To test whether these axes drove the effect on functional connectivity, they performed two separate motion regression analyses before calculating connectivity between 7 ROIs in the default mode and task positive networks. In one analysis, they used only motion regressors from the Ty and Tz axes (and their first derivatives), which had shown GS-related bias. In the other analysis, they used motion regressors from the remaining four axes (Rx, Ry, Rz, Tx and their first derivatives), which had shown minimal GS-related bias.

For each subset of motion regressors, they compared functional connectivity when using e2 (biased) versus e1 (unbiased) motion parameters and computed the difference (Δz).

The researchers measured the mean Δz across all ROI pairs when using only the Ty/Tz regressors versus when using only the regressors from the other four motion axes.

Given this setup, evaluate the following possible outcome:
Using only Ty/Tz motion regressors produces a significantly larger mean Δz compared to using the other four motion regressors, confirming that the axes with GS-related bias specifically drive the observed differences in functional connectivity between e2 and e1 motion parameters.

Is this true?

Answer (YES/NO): YES